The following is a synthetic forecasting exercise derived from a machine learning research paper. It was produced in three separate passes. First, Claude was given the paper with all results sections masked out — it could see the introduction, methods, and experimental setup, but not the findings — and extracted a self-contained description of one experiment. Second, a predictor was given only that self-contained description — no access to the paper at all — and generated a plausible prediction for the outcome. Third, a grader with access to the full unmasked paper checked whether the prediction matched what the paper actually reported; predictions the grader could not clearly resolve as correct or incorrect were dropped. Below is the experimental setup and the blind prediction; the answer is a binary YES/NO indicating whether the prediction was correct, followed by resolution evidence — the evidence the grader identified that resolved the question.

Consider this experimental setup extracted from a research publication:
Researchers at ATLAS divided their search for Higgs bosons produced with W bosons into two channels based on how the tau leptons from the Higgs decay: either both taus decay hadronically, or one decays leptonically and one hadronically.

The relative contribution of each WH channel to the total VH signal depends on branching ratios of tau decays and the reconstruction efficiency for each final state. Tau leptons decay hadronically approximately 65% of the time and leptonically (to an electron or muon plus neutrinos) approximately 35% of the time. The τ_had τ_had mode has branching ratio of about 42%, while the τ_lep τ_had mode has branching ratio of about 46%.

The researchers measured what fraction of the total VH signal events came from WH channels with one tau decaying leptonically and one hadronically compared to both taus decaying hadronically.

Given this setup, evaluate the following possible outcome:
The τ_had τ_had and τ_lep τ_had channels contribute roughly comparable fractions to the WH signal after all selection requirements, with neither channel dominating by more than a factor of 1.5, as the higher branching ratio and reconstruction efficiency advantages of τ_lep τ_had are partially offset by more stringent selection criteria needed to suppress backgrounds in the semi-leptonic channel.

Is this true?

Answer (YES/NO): NO